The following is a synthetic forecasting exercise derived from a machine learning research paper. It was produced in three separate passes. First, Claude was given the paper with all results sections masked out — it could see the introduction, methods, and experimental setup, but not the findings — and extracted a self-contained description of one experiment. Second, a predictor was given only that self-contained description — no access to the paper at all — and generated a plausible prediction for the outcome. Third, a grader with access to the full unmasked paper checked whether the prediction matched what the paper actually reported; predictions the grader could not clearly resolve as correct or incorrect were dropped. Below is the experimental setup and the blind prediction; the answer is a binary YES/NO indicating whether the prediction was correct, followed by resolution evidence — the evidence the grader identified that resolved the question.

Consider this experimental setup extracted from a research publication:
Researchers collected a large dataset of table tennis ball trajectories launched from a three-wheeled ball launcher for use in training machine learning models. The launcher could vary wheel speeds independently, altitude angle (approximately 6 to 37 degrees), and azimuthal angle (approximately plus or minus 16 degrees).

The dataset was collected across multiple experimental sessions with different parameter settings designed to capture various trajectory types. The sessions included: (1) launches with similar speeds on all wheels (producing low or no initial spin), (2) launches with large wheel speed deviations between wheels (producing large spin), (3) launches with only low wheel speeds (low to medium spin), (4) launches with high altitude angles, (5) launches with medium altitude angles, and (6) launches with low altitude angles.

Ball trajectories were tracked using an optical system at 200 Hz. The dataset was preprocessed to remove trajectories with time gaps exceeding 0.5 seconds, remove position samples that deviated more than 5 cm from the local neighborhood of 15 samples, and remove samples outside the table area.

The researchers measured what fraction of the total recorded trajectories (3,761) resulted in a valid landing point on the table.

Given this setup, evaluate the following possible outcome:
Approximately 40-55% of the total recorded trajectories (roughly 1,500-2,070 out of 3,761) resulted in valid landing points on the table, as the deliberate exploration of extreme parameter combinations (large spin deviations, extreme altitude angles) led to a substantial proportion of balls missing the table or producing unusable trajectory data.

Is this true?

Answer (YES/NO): NO